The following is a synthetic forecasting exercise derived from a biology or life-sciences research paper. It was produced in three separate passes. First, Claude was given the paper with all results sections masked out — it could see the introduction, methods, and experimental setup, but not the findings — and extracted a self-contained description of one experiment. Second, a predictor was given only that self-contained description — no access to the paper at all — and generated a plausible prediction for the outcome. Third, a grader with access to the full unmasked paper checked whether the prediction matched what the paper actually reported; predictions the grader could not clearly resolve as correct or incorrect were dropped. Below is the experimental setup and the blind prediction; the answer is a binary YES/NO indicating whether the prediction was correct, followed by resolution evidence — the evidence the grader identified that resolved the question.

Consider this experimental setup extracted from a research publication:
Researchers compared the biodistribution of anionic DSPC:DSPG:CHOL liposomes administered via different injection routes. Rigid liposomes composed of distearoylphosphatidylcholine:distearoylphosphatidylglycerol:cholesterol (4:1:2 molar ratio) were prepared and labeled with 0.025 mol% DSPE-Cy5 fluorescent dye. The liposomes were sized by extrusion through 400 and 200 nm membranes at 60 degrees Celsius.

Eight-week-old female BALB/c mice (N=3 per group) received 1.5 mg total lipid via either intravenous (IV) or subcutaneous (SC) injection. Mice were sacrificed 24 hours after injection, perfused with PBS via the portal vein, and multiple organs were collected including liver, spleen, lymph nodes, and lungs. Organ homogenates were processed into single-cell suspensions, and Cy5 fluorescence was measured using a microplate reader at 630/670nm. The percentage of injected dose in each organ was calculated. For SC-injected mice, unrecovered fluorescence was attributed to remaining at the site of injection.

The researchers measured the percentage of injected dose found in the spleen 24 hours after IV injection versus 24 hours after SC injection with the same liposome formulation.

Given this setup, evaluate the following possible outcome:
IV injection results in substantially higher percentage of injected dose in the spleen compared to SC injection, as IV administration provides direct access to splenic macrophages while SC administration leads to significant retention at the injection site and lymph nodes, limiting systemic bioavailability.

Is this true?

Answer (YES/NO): YES